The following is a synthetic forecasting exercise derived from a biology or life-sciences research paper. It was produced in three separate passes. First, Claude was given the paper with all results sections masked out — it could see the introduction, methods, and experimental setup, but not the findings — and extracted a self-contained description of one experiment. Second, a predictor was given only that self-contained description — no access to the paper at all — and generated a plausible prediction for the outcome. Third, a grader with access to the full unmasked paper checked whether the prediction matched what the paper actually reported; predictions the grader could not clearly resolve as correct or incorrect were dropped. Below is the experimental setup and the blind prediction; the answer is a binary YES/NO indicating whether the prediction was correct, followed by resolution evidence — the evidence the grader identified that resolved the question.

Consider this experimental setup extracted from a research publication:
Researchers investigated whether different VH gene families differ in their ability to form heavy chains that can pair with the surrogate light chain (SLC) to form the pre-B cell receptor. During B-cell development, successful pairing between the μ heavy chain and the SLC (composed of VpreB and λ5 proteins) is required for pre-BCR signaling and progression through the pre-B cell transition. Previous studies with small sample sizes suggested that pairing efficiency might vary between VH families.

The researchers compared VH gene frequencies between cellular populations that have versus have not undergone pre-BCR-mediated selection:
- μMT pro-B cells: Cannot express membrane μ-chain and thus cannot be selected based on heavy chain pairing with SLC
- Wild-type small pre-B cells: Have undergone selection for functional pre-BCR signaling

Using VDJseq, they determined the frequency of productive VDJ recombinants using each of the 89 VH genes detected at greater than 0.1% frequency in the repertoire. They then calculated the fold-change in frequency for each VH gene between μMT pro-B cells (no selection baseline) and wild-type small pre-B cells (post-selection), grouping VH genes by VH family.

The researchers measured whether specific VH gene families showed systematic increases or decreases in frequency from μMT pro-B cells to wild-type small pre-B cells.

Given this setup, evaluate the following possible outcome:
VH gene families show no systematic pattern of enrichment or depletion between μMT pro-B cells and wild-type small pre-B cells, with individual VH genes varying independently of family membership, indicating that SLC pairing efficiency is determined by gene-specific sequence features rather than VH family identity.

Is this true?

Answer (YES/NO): NO